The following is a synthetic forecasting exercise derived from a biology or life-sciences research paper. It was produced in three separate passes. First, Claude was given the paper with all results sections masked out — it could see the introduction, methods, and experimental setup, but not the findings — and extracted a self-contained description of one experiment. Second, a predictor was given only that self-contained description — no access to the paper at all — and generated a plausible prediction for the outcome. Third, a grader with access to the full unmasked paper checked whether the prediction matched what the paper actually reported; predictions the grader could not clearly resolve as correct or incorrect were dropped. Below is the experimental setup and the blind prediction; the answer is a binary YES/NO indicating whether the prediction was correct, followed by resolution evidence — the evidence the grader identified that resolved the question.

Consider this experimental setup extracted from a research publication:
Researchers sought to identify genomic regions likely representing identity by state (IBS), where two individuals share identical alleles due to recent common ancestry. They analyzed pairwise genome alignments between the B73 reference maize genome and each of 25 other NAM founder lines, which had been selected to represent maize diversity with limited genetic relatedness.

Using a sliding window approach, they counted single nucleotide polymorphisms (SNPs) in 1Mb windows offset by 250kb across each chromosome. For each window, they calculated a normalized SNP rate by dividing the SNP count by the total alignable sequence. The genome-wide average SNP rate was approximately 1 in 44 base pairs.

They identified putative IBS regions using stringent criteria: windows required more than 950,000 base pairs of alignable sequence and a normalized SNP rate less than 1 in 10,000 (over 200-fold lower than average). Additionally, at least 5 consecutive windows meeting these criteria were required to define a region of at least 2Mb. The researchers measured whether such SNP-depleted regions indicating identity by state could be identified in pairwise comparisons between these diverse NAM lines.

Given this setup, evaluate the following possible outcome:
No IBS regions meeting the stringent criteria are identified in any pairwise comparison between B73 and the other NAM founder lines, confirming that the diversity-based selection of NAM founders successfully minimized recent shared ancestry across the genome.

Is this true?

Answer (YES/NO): NO